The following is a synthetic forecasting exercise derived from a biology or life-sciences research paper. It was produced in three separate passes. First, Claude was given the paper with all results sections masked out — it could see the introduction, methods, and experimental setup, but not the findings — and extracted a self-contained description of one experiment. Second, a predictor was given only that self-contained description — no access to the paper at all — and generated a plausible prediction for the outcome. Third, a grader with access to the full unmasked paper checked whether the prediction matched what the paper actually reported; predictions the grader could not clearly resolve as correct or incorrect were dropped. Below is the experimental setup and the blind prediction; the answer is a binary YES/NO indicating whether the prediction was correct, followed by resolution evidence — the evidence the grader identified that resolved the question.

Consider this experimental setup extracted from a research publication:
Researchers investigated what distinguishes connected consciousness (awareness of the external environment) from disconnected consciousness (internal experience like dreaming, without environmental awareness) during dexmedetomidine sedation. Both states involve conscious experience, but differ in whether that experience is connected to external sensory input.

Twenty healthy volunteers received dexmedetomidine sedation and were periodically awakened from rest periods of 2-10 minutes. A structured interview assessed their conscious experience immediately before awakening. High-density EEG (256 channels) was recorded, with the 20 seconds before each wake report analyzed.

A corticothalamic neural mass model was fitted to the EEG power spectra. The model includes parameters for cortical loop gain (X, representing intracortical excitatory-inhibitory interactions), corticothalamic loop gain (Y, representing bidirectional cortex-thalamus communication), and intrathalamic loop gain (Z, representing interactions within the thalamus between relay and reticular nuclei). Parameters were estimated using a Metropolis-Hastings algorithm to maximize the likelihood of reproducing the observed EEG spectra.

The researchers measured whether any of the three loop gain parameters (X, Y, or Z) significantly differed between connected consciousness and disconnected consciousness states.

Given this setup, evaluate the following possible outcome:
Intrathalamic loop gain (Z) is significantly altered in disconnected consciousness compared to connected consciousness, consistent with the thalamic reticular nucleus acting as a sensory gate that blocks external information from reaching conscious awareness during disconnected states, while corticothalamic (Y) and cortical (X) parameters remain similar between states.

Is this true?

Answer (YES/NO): NO